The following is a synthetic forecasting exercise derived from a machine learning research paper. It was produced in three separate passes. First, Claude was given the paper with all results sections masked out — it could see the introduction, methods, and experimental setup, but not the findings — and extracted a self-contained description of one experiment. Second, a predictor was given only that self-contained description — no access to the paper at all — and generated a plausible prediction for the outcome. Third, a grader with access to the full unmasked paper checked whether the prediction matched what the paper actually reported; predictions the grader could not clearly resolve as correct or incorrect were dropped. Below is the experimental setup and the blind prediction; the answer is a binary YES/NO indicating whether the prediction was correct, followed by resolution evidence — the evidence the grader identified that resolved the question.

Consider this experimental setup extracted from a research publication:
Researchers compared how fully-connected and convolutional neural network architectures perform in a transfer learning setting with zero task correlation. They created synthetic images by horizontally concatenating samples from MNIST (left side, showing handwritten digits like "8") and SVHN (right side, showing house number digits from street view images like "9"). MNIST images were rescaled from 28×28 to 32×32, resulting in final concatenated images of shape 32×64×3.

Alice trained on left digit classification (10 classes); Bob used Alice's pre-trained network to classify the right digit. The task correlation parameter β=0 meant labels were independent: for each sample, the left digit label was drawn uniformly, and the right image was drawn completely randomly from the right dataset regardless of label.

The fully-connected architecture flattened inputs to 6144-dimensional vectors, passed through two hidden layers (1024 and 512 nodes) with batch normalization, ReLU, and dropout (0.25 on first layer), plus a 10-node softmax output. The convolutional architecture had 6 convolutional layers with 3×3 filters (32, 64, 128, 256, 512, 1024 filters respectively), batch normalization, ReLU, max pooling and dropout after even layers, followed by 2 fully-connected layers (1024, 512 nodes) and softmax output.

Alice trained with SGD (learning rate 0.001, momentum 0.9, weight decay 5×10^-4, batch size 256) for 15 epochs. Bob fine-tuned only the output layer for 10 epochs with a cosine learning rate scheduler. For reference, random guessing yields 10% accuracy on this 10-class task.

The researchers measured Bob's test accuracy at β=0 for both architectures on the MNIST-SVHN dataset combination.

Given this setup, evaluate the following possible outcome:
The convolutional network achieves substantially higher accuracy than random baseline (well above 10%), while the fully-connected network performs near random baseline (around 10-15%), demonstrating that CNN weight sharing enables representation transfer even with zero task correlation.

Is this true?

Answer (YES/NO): NO